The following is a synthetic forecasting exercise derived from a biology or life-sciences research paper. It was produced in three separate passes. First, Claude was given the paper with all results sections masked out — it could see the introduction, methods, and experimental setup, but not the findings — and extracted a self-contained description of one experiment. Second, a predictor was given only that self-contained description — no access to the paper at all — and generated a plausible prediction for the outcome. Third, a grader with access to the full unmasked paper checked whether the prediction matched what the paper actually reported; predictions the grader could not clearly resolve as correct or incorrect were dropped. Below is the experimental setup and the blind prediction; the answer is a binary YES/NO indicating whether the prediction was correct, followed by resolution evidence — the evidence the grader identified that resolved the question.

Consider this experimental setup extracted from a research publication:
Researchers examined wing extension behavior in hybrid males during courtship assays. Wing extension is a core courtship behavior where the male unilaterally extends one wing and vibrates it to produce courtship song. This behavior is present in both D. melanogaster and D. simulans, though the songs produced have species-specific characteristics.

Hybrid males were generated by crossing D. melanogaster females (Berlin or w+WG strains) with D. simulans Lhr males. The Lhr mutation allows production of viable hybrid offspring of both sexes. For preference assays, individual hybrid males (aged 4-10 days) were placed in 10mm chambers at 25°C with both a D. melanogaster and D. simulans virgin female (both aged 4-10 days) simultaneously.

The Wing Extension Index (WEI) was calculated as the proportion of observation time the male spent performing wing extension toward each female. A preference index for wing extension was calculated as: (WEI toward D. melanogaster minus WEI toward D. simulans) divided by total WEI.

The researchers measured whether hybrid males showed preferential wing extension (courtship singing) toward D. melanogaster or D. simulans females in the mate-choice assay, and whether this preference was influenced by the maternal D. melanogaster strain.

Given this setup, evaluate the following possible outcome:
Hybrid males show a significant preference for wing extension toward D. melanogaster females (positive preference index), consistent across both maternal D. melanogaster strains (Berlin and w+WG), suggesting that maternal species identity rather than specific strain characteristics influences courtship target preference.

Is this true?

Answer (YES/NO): NO